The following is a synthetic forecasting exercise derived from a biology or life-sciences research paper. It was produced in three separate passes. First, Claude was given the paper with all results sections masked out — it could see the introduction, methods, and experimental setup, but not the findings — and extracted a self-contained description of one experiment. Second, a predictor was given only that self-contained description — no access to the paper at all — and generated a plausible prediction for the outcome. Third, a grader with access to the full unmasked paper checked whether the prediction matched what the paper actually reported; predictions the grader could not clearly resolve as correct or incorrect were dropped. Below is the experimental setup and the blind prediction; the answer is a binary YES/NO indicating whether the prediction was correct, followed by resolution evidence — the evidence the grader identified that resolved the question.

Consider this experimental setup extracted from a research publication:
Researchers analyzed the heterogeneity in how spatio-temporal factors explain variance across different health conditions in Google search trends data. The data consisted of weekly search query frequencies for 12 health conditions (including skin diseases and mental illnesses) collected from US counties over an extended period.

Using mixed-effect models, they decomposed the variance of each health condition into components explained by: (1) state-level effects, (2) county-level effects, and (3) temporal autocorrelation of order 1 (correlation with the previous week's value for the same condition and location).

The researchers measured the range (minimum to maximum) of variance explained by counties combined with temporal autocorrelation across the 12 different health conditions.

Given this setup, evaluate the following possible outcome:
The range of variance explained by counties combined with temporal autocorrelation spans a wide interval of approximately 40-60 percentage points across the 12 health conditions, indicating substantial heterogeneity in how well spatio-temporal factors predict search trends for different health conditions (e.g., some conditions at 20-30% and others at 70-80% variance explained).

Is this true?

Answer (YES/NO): YES